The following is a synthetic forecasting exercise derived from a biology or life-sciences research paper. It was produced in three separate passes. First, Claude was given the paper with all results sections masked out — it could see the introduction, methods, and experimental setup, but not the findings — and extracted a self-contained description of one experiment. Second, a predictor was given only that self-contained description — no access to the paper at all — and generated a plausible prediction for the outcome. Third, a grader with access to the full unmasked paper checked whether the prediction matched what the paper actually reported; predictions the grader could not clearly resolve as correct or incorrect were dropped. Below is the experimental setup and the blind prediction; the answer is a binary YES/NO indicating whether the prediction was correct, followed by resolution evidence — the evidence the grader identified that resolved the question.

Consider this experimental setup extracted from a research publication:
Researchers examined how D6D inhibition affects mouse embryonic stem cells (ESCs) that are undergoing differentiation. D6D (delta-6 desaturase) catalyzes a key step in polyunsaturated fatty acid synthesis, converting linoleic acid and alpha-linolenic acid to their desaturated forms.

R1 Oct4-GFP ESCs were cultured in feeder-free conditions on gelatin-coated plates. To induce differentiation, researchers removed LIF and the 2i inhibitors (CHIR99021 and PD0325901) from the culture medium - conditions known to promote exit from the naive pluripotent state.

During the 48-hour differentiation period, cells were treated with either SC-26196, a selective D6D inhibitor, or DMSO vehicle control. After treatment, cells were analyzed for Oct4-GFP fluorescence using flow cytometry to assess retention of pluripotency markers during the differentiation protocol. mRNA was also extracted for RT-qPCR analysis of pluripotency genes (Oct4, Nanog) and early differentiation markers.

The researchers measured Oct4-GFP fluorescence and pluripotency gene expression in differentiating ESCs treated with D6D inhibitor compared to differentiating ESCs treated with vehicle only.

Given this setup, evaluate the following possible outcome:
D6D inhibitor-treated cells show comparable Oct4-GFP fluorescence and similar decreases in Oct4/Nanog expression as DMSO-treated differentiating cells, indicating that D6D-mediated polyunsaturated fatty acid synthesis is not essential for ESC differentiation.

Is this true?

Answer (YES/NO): NO